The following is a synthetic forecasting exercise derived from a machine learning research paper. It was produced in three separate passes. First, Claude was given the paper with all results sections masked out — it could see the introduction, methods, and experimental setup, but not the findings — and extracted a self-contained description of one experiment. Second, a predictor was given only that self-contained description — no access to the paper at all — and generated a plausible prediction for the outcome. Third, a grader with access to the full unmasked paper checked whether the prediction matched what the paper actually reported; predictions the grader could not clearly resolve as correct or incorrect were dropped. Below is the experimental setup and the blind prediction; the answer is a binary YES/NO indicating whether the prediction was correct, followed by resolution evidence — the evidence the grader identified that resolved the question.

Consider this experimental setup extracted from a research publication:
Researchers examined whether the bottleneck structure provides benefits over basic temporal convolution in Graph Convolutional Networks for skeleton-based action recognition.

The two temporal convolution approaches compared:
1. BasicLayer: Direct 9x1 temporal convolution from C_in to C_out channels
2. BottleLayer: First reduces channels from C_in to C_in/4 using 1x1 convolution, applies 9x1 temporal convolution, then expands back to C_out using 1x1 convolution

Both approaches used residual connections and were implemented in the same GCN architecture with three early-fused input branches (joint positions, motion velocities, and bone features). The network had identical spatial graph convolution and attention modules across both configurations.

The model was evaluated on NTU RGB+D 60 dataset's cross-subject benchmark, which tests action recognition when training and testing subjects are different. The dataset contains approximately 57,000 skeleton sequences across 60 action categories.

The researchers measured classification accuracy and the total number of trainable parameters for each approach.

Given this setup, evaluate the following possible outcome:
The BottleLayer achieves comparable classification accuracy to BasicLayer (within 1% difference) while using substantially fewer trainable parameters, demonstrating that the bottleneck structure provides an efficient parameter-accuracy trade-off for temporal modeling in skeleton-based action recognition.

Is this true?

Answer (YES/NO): YES